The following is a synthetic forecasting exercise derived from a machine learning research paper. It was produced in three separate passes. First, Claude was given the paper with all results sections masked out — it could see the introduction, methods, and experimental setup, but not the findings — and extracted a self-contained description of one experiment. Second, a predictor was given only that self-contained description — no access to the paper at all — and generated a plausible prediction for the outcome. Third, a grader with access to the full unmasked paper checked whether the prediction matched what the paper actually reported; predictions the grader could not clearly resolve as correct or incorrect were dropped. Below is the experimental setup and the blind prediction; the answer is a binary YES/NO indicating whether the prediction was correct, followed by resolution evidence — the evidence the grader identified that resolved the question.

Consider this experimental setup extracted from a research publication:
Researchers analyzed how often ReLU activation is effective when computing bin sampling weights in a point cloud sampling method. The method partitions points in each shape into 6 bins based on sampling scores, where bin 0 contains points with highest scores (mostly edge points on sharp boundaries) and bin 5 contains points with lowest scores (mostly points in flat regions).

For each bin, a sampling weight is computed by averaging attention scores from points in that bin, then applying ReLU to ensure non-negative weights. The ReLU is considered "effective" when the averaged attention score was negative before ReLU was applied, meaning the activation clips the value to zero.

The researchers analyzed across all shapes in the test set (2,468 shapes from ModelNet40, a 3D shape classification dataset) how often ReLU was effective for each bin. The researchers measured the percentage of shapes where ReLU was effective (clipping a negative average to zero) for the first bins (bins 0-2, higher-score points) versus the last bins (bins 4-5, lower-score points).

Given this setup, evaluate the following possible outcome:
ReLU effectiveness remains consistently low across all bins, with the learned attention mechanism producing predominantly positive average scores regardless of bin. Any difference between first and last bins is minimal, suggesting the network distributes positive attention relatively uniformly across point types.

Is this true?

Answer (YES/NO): NO